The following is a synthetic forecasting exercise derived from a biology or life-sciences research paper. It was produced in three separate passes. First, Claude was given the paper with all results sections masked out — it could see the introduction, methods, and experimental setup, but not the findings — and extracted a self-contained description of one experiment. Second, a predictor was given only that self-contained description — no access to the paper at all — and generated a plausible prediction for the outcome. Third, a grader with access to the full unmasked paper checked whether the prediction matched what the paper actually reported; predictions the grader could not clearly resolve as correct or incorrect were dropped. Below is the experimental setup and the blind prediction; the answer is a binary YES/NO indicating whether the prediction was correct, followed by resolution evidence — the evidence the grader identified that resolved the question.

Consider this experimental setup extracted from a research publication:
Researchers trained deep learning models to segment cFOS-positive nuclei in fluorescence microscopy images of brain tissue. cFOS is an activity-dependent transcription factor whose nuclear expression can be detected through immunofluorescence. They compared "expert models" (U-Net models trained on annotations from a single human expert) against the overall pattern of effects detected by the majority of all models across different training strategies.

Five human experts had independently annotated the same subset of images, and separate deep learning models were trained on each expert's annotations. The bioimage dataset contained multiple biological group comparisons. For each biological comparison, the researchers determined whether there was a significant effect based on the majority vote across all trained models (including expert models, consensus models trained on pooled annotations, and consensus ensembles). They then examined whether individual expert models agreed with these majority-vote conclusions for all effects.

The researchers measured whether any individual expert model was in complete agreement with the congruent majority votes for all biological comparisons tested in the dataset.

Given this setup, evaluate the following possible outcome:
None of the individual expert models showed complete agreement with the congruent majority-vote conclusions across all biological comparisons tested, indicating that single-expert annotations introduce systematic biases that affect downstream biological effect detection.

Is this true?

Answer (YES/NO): YES